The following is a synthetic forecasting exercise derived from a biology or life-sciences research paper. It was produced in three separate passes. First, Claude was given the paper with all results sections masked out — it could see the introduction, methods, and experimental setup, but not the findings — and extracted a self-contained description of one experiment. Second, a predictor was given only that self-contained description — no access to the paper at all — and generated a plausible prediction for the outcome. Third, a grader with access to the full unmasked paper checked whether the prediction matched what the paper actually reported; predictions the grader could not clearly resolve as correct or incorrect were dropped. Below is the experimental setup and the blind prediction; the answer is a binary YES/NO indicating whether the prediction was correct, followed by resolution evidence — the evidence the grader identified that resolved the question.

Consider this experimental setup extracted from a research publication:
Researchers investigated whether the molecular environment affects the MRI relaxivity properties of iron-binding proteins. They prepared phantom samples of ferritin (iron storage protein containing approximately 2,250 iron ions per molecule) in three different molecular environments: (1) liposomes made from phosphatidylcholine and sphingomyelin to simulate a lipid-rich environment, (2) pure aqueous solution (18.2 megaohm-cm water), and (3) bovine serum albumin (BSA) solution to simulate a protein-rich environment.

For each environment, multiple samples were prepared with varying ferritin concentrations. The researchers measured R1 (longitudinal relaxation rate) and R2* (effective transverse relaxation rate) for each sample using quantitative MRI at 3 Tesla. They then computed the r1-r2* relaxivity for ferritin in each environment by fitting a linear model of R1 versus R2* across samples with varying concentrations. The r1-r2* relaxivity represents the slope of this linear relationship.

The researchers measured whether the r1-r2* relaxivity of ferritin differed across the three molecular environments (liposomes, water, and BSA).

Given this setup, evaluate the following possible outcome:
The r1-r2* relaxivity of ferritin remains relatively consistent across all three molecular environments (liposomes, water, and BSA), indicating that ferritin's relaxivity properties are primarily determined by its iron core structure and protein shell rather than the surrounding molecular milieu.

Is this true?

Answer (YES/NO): NO